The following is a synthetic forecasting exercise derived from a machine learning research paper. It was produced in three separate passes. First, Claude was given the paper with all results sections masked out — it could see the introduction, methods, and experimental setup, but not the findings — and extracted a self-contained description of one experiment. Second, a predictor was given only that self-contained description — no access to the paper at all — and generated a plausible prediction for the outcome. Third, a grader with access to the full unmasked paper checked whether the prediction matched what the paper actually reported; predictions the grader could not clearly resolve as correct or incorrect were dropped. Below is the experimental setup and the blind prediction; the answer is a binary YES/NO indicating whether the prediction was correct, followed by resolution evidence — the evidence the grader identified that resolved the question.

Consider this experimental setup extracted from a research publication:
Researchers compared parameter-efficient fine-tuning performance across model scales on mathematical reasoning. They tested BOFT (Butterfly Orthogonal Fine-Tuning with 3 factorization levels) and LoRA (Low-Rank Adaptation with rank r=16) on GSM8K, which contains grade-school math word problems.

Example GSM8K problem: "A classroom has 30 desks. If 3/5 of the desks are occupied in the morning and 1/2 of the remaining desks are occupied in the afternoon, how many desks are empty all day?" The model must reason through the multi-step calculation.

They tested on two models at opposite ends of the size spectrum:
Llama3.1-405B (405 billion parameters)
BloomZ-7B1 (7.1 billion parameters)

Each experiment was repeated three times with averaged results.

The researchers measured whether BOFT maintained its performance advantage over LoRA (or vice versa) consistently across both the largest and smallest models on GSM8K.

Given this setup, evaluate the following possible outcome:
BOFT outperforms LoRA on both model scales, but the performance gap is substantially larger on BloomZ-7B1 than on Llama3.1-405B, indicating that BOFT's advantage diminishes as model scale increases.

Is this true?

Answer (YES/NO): NO